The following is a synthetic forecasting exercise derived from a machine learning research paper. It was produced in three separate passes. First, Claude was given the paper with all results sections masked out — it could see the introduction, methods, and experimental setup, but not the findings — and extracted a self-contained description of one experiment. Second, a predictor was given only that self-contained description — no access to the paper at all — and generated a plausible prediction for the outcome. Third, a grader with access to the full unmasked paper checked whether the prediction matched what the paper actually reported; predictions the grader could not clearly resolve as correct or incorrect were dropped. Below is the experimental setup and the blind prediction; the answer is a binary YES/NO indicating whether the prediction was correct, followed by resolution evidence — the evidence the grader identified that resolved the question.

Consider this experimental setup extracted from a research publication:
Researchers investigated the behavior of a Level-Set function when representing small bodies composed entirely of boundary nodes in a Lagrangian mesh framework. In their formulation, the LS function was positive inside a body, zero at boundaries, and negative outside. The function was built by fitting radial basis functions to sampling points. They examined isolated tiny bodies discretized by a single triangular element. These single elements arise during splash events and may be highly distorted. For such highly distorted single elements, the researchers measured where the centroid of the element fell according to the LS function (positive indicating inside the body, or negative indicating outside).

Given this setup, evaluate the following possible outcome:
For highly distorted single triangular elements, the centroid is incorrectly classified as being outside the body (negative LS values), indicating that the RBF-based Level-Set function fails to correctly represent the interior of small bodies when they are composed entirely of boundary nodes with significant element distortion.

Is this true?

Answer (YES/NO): YES